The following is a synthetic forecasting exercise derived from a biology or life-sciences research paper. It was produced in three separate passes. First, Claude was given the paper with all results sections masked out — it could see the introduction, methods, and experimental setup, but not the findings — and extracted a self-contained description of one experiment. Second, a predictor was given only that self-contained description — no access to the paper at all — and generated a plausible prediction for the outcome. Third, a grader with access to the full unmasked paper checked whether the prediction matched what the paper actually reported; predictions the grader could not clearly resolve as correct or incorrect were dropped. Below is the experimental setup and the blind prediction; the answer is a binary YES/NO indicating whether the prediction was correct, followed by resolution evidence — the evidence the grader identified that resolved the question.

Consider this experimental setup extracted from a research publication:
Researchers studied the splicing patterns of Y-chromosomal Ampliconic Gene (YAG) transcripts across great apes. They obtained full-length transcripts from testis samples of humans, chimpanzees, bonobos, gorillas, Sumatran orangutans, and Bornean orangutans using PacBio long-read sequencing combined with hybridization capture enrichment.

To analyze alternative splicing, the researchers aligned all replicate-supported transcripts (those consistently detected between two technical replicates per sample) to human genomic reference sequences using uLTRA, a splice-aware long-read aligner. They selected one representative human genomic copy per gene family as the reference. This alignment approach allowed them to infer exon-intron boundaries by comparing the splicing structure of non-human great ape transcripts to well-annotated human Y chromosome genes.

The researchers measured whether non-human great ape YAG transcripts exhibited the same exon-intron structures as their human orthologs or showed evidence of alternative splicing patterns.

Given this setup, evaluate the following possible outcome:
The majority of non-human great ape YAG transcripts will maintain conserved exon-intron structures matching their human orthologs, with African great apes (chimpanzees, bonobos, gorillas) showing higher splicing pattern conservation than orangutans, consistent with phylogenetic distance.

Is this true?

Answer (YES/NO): NO